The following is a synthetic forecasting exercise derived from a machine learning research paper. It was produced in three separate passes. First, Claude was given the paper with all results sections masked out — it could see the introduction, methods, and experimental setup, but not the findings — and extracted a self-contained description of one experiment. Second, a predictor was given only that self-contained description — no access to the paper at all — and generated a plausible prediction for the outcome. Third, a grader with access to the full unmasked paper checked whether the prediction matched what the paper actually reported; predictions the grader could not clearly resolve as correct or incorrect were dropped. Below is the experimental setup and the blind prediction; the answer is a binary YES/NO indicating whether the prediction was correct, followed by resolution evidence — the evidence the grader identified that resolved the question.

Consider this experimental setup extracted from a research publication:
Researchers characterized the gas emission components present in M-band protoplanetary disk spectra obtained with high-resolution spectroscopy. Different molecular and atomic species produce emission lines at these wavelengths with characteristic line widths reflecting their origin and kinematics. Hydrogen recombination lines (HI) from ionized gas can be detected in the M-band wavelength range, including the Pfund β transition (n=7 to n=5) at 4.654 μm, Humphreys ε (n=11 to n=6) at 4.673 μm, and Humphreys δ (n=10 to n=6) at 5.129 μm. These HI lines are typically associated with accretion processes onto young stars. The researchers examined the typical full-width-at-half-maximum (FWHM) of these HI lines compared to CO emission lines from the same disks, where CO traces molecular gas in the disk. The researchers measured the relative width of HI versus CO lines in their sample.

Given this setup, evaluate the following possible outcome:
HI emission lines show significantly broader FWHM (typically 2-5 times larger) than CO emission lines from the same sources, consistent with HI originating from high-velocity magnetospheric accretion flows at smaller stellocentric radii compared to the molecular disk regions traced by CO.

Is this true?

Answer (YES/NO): YES